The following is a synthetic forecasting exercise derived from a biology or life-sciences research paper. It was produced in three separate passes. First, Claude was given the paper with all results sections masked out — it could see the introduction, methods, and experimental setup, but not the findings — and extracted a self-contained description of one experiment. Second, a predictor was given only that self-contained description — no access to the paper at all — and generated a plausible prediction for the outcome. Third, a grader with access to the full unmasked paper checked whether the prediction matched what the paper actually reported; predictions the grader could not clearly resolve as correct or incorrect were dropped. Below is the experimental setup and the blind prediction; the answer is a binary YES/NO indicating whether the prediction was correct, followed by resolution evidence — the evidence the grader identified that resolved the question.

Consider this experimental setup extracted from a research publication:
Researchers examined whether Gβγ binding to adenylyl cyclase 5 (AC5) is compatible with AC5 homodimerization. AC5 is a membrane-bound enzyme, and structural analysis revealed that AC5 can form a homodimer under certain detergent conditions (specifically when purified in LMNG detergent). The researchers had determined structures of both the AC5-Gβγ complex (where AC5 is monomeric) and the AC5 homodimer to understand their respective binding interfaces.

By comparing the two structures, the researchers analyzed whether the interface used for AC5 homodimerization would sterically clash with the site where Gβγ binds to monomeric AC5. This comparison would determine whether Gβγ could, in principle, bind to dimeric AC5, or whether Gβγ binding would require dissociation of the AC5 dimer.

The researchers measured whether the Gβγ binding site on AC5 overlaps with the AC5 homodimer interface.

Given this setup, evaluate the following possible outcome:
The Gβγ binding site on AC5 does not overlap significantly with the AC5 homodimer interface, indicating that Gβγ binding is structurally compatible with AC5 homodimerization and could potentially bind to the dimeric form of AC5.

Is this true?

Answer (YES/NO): NO